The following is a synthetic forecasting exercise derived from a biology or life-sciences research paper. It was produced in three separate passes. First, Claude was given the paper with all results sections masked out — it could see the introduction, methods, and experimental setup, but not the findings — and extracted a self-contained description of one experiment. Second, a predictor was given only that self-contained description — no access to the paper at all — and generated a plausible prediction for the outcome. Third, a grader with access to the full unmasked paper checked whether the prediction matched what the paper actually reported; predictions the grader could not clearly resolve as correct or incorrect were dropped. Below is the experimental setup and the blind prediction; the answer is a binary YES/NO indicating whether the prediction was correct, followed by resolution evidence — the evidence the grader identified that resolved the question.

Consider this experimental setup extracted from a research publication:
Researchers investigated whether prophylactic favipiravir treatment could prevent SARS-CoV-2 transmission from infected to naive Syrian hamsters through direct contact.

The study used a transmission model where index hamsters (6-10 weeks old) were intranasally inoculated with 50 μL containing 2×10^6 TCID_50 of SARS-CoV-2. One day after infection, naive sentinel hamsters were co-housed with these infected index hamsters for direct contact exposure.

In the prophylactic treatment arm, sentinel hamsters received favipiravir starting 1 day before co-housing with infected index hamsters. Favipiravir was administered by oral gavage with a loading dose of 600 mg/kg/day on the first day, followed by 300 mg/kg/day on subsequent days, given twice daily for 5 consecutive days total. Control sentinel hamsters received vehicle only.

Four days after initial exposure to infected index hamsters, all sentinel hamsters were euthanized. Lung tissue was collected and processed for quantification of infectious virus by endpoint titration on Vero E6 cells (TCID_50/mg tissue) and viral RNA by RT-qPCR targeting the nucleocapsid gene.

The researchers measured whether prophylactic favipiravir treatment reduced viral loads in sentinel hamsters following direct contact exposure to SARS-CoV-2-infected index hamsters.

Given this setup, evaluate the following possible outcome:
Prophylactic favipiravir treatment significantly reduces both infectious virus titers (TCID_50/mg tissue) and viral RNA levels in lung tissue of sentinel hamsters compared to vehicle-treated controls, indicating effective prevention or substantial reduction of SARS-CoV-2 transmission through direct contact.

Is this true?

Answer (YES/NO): NO